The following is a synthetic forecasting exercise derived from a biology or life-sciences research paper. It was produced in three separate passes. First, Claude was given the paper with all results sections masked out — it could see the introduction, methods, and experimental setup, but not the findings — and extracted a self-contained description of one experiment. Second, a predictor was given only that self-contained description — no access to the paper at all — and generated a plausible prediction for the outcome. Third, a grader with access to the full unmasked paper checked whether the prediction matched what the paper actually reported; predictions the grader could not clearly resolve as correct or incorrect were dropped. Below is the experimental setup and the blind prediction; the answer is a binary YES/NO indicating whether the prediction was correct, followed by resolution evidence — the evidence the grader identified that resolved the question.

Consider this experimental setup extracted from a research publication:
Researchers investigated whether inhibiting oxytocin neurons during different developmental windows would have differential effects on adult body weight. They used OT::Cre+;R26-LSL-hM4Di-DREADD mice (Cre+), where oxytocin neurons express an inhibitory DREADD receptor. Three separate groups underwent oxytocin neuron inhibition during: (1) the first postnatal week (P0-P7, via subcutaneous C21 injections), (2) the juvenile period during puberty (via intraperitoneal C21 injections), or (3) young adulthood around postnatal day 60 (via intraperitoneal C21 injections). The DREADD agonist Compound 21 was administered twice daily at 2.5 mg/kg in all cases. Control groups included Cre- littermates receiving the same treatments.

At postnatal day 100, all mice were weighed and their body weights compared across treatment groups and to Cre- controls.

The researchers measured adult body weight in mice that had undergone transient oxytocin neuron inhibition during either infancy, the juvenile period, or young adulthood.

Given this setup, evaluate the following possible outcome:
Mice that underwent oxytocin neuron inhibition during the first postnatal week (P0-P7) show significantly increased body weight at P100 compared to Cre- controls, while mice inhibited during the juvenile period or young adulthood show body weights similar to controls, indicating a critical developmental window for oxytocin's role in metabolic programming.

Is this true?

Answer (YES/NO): NO